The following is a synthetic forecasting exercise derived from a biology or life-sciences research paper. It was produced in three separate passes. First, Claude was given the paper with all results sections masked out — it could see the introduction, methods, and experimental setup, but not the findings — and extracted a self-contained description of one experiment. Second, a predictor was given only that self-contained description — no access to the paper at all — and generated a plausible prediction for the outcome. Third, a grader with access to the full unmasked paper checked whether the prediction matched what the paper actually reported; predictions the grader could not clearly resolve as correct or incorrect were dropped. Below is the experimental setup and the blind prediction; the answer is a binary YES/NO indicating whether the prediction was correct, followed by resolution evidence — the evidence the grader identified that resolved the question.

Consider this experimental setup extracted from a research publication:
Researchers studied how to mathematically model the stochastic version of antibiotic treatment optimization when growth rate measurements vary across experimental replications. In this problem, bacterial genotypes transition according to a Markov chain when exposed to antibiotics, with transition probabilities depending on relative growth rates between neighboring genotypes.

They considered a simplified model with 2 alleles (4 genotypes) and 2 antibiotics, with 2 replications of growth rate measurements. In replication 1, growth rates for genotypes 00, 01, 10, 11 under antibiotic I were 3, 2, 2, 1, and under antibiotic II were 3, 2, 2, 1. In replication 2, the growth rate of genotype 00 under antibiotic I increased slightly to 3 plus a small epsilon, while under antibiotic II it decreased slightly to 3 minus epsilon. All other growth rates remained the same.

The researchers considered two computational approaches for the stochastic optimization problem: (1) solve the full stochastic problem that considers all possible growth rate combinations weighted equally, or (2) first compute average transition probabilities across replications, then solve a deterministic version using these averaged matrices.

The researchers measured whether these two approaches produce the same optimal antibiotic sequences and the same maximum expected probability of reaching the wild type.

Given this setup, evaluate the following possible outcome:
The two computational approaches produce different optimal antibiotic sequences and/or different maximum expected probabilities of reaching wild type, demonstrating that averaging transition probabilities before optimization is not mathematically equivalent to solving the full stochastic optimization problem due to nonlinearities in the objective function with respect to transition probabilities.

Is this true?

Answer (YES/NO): NO